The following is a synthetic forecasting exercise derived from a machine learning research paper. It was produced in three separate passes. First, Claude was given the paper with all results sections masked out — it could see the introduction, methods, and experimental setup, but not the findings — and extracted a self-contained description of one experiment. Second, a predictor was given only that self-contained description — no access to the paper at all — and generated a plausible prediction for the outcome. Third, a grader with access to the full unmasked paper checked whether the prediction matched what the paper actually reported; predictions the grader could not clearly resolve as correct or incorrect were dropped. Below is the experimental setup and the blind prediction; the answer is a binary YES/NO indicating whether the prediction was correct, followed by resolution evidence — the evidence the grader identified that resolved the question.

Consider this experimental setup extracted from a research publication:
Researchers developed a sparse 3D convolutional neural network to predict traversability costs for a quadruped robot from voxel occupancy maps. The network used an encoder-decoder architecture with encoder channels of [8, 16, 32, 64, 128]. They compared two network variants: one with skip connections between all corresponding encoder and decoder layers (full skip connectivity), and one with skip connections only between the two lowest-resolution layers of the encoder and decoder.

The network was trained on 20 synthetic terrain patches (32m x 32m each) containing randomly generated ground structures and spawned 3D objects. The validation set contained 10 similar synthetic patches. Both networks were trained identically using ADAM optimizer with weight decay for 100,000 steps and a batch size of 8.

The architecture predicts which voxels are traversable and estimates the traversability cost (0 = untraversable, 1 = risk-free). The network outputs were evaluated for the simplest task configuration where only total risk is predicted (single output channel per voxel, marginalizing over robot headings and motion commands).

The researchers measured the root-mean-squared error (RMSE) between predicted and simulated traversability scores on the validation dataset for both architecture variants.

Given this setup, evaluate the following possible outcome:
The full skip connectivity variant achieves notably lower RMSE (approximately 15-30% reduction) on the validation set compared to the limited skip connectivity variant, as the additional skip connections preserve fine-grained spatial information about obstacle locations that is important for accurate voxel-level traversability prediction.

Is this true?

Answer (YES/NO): NO